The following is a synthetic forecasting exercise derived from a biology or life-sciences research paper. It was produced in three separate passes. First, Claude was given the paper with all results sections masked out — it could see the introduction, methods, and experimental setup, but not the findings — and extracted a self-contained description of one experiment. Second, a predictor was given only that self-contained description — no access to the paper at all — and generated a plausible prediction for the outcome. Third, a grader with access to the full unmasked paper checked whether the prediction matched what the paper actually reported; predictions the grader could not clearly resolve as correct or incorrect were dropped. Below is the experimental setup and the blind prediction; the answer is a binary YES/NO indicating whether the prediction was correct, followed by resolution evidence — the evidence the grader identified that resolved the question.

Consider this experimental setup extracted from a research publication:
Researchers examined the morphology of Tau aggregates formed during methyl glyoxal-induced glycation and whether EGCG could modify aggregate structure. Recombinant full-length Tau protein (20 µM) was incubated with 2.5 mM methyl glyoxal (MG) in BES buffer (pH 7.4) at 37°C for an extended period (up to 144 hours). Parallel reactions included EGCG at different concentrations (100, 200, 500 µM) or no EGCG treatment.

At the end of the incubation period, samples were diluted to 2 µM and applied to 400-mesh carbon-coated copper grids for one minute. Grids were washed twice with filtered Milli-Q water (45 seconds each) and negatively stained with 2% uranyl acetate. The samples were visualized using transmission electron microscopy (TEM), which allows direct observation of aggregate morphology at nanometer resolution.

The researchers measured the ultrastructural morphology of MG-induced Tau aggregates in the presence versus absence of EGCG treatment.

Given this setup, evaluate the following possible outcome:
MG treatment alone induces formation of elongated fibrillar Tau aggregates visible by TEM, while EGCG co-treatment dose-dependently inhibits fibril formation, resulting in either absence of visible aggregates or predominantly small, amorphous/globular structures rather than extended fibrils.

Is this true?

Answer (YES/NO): NO